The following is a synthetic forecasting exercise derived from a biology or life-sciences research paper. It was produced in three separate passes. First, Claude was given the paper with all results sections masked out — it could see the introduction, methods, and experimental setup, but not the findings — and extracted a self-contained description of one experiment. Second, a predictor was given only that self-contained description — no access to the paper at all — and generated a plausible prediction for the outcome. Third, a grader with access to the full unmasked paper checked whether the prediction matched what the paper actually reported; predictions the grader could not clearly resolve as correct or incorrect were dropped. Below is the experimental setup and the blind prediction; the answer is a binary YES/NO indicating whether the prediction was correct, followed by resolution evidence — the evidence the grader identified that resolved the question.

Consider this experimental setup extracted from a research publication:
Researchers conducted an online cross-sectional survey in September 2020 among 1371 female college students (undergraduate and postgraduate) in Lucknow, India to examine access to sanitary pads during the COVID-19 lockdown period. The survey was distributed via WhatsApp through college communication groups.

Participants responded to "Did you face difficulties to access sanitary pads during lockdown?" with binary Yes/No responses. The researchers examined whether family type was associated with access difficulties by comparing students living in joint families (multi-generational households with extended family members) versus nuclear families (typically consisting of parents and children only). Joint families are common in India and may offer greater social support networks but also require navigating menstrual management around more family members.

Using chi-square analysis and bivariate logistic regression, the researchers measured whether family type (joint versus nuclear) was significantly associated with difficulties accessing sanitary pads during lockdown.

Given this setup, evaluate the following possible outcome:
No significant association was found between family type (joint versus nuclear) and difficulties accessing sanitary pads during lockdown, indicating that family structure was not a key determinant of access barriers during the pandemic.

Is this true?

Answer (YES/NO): NO